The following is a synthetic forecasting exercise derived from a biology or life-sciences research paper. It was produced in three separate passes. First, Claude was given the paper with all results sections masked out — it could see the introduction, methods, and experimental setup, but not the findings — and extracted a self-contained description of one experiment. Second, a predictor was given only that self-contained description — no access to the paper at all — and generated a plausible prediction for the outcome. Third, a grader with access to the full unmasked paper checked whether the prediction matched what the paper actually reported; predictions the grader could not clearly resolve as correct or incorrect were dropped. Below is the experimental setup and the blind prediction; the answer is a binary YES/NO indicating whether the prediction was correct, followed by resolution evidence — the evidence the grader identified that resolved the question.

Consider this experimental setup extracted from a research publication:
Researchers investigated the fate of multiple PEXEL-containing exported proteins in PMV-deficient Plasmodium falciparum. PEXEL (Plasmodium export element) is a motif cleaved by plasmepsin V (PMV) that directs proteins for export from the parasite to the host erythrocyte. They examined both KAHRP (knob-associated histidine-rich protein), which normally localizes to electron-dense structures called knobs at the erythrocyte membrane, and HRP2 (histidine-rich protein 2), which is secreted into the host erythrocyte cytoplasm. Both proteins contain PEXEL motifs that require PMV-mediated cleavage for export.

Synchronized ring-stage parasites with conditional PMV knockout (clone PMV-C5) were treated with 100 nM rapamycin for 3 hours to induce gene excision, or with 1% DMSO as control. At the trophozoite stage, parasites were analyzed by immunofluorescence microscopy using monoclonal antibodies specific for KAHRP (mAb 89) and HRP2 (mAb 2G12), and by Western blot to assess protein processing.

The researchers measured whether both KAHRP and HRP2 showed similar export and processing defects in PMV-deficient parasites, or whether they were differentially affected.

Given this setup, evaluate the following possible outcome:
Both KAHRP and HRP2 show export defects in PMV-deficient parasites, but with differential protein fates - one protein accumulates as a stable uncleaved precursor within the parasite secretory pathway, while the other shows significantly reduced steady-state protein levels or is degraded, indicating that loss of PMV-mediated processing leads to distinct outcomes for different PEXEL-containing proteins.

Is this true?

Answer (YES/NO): NO